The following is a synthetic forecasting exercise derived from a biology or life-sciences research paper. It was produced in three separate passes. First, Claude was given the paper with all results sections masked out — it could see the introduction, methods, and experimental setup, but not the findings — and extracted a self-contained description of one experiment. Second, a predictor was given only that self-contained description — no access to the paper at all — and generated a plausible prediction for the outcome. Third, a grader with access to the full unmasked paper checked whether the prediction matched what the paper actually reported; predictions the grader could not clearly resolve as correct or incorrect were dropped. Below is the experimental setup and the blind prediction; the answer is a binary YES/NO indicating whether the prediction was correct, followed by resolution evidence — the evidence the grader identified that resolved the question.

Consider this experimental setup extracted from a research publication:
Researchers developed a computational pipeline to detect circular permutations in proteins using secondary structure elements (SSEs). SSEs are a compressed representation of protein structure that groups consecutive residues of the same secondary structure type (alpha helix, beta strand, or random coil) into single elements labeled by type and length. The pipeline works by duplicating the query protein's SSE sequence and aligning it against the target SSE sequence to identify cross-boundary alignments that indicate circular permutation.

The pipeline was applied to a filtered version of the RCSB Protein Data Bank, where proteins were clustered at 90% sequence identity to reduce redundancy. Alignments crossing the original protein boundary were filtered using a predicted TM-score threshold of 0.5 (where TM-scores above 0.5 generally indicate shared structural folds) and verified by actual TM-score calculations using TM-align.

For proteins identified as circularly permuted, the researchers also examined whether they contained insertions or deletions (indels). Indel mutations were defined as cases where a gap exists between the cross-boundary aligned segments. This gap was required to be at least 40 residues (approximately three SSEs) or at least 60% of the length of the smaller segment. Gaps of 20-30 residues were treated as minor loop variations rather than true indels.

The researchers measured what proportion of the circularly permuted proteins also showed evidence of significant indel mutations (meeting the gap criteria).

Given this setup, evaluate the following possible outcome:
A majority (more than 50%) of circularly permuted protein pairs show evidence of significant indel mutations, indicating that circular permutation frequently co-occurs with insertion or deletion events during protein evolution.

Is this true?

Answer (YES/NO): NO